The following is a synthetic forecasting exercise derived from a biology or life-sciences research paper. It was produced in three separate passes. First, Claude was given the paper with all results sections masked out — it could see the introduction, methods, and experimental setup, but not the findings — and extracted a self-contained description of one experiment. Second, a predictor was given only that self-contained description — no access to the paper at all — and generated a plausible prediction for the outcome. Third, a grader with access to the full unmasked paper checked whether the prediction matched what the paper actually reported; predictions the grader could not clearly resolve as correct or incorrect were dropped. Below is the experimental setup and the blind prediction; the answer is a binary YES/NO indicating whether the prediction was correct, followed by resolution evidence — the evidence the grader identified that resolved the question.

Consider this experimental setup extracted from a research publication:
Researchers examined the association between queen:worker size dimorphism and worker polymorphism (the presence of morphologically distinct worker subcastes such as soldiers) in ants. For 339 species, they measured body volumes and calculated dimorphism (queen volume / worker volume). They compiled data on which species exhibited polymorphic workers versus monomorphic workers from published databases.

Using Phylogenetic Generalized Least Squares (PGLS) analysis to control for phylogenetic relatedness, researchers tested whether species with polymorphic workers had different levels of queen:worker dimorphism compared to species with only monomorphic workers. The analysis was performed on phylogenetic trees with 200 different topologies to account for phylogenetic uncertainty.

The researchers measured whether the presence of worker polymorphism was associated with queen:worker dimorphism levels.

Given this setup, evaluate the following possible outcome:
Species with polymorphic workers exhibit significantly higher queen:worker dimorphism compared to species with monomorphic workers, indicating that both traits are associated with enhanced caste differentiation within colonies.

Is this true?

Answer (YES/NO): YES